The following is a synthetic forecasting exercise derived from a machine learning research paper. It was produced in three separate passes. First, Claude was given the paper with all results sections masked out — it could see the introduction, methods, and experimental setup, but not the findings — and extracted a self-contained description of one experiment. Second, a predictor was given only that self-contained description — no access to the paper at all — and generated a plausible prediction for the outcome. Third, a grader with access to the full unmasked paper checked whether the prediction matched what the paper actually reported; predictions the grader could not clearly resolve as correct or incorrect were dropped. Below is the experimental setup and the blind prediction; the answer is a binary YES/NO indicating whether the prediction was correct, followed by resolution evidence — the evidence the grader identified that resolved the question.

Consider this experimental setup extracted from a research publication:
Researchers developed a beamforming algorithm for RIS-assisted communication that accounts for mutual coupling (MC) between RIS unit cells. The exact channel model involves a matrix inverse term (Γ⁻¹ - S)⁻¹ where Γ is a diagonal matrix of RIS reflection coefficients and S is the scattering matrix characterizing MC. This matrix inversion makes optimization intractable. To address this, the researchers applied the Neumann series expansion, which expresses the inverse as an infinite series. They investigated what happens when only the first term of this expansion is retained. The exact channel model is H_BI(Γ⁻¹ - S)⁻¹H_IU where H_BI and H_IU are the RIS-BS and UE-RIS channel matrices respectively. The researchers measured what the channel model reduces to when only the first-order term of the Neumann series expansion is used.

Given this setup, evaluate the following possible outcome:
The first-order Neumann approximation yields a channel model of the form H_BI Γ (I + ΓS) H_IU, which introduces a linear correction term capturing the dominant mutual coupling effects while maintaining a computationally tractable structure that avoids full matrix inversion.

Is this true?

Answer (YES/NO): NO